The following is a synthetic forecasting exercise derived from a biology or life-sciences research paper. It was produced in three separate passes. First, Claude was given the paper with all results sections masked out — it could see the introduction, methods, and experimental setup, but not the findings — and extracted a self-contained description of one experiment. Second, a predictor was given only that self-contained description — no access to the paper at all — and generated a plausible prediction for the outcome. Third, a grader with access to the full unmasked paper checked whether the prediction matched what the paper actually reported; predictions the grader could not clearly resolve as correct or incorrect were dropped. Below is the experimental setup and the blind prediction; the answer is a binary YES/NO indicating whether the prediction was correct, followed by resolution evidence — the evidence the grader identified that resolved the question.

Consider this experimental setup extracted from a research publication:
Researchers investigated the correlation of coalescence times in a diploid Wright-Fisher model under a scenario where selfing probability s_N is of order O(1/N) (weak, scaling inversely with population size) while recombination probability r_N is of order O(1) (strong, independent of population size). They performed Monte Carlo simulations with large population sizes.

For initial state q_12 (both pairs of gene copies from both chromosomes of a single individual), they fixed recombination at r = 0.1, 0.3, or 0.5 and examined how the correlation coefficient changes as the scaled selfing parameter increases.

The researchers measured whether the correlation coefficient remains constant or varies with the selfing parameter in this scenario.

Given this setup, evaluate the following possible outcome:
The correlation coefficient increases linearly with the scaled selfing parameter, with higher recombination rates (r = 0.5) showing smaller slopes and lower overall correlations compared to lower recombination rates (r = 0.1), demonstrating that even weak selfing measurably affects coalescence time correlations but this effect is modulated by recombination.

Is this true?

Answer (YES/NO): NO